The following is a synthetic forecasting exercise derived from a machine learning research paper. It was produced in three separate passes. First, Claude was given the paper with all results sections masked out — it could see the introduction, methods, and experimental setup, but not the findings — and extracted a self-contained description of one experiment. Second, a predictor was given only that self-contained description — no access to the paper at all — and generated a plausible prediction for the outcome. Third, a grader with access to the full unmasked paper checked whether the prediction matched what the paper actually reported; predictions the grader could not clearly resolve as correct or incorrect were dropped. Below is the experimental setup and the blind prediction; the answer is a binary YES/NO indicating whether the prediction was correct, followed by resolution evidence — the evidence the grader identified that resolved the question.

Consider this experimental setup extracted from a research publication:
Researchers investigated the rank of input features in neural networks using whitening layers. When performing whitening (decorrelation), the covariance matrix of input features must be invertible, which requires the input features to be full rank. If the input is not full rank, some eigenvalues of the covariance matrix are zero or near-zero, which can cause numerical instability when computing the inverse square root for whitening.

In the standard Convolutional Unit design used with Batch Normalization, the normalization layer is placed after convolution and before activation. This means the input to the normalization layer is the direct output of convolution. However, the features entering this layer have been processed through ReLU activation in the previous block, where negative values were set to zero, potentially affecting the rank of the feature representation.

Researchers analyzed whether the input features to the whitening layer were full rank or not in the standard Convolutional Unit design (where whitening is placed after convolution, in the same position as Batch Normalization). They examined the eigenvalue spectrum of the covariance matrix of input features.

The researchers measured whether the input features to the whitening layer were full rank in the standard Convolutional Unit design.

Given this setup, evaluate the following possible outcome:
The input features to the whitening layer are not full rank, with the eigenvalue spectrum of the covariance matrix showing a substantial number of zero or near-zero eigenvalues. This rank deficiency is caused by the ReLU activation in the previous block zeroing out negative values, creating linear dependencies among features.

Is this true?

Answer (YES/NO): NO